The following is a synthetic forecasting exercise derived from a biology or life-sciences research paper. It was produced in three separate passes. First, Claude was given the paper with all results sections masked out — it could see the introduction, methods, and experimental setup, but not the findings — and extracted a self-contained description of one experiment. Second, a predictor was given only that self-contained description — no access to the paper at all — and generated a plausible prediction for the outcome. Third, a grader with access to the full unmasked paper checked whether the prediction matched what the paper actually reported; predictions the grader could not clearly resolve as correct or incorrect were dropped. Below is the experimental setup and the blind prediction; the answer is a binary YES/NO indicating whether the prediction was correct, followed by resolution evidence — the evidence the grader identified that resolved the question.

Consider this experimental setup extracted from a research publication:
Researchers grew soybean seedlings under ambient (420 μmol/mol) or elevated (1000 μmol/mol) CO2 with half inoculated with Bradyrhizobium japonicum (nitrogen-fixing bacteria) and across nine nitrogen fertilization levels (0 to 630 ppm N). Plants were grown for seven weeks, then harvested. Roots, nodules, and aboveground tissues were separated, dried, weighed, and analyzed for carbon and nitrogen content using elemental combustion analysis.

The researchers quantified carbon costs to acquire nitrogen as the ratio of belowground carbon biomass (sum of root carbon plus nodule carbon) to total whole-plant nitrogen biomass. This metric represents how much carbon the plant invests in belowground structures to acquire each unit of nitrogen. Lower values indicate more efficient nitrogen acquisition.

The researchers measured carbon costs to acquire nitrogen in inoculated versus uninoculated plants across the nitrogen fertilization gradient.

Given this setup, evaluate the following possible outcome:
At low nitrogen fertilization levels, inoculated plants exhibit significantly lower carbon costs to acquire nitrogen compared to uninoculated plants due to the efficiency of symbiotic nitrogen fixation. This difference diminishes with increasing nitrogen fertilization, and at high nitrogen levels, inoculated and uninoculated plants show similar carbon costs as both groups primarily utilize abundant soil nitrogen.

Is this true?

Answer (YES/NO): YES